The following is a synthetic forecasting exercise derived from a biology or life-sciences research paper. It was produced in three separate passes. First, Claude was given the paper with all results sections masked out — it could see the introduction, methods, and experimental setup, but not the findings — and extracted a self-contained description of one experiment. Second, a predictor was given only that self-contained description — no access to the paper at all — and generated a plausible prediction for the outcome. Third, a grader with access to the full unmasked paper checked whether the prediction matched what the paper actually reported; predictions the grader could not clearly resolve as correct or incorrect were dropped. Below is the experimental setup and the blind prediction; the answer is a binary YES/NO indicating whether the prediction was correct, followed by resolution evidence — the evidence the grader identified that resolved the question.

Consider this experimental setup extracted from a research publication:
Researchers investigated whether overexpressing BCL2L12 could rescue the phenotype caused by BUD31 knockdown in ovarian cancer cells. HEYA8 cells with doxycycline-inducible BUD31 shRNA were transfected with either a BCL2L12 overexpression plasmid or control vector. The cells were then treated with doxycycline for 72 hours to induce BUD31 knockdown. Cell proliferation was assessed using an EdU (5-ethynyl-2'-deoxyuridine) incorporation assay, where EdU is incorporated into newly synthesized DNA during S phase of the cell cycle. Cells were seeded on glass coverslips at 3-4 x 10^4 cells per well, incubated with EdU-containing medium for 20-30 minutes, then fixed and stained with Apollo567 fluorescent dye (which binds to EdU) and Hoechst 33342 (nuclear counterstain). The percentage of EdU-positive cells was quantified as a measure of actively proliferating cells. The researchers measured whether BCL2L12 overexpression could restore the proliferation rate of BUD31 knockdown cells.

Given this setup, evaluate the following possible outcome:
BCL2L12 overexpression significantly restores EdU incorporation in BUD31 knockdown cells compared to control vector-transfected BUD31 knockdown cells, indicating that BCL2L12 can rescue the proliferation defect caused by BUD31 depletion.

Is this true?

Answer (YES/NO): YES